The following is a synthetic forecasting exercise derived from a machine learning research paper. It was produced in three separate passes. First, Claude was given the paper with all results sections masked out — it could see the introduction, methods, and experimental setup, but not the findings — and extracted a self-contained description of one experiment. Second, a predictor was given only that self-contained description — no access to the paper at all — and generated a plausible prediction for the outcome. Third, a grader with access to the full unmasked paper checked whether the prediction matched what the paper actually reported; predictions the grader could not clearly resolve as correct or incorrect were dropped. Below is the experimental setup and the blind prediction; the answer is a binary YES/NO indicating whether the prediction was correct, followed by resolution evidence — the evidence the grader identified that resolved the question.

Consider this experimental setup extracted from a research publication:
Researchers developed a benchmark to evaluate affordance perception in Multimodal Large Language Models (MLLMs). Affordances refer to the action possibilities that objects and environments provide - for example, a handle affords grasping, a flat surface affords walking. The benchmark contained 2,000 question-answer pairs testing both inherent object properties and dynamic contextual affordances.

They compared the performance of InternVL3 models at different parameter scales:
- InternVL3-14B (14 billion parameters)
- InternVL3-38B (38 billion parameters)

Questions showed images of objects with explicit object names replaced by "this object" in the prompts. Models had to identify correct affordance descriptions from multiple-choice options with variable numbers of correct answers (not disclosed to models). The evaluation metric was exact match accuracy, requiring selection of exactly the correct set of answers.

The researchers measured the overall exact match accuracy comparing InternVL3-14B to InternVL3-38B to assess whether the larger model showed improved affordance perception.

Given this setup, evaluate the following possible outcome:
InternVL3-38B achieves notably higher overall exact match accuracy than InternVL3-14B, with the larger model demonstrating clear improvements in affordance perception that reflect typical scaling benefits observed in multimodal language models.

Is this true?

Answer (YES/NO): NO